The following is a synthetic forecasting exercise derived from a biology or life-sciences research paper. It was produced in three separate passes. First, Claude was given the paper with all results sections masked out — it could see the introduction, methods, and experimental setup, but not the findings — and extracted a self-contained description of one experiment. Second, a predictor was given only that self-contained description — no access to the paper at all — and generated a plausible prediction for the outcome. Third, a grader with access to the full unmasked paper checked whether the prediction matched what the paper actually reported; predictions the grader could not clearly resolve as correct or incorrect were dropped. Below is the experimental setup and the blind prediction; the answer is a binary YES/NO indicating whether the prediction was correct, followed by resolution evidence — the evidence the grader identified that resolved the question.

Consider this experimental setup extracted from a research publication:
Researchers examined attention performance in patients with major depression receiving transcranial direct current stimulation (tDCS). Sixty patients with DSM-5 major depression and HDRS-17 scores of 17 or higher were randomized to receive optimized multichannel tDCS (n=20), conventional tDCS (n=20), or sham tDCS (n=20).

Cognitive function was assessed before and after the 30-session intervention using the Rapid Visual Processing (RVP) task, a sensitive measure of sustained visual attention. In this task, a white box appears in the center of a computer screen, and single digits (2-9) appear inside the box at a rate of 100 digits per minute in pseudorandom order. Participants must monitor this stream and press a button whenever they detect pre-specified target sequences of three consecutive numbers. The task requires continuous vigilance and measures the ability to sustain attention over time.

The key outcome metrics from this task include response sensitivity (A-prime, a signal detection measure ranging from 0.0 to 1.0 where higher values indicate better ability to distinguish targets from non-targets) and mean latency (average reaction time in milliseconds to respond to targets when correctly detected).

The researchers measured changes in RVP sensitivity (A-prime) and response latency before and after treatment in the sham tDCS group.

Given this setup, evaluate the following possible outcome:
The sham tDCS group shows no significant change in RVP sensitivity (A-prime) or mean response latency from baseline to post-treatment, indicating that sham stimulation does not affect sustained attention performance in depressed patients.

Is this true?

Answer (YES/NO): YES